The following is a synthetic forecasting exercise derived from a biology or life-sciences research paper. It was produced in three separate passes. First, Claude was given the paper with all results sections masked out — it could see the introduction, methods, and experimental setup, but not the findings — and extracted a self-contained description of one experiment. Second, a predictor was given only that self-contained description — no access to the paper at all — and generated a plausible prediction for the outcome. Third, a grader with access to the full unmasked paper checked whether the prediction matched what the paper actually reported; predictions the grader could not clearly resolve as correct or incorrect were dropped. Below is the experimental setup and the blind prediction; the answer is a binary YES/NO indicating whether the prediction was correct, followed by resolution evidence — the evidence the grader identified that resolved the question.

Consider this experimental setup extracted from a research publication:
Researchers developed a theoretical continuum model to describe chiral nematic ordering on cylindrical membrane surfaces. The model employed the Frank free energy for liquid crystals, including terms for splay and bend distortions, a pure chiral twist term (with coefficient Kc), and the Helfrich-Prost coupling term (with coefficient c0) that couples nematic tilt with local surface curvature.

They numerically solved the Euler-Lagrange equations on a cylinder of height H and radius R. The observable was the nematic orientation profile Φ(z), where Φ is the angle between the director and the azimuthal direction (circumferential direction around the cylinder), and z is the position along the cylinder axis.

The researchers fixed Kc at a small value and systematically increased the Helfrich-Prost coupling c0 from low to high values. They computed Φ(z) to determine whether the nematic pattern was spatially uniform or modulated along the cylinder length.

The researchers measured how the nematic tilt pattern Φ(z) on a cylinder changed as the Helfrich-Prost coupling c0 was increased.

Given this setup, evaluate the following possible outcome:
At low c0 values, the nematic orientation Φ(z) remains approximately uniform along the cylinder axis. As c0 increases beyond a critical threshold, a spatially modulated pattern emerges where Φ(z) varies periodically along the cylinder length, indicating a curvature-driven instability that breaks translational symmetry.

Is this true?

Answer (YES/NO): NO